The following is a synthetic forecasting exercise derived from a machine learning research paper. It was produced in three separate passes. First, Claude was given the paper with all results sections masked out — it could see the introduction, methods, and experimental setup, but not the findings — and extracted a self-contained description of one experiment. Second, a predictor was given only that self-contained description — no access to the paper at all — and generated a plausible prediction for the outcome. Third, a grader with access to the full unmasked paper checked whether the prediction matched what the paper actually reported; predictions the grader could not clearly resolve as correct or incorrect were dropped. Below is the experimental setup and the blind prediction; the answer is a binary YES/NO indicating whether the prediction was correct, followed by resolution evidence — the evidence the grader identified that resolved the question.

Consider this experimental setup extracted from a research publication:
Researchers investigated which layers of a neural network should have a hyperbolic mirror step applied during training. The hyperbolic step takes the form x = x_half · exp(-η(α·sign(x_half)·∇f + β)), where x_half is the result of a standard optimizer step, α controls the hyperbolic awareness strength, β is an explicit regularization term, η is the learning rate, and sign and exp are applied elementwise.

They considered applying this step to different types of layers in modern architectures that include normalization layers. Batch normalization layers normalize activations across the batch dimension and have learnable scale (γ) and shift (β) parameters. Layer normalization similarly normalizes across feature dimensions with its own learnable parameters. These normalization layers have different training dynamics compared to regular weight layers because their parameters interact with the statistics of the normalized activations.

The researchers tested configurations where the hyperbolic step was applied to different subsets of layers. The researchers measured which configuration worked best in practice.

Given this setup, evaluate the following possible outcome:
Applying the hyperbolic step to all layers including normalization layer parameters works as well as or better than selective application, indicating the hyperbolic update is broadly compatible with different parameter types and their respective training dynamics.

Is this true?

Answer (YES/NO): NO